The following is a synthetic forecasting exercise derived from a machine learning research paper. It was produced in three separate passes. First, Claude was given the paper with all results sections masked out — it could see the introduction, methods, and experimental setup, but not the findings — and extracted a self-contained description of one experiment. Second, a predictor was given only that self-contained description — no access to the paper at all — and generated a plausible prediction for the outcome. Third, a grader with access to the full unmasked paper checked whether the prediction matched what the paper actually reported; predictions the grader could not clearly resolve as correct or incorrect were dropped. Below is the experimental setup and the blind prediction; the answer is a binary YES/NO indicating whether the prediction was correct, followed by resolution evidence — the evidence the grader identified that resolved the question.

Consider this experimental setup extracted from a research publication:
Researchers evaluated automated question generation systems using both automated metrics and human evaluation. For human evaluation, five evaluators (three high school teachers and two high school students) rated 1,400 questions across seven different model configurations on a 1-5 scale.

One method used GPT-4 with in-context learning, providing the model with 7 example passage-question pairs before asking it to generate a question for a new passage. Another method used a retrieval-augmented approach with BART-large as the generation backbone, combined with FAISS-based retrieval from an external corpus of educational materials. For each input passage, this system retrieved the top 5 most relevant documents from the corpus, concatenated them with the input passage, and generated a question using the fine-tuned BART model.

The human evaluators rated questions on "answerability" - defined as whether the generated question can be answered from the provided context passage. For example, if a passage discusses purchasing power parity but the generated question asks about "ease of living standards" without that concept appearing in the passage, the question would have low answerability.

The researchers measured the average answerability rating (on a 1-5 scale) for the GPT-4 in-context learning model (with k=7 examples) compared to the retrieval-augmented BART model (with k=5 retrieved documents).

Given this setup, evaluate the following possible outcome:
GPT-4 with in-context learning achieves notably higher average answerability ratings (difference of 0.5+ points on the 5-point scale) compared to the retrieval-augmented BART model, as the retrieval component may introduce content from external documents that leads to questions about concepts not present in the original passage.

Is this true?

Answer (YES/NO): NO